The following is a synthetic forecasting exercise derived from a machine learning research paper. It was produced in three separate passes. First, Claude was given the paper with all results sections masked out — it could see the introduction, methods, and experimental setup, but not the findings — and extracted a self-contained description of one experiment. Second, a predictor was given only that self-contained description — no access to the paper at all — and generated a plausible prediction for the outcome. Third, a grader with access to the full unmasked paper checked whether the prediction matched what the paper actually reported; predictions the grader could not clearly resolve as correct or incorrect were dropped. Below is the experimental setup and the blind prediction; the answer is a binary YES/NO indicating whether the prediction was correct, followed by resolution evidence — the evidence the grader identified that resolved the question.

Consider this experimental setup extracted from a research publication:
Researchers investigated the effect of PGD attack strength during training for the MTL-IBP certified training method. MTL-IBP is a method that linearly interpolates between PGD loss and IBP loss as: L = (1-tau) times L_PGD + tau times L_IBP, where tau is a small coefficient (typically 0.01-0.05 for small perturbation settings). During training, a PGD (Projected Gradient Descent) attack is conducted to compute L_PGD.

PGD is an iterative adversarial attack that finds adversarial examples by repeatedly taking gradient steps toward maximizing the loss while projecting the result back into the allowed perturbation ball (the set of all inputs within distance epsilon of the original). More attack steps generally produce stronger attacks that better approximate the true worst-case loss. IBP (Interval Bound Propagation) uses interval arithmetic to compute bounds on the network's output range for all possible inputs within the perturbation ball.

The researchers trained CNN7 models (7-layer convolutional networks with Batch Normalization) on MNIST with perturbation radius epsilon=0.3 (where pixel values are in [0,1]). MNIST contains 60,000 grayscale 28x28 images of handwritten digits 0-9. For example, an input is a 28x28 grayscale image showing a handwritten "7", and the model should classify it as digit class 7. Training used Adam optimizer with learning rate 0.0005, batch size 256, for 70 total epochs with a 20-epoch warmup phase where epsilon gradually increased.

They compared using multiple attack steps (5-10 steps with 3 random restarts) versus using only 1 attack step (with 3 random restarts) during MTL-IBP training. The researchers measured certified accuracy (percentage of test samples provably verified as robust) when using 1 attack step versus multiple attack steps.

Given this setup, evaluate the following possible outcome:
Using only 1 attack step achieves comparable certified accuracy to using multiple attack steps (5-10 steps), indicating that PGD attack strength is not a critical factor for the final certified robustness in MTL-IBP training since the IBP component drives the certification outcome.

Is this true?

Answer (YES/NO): NO